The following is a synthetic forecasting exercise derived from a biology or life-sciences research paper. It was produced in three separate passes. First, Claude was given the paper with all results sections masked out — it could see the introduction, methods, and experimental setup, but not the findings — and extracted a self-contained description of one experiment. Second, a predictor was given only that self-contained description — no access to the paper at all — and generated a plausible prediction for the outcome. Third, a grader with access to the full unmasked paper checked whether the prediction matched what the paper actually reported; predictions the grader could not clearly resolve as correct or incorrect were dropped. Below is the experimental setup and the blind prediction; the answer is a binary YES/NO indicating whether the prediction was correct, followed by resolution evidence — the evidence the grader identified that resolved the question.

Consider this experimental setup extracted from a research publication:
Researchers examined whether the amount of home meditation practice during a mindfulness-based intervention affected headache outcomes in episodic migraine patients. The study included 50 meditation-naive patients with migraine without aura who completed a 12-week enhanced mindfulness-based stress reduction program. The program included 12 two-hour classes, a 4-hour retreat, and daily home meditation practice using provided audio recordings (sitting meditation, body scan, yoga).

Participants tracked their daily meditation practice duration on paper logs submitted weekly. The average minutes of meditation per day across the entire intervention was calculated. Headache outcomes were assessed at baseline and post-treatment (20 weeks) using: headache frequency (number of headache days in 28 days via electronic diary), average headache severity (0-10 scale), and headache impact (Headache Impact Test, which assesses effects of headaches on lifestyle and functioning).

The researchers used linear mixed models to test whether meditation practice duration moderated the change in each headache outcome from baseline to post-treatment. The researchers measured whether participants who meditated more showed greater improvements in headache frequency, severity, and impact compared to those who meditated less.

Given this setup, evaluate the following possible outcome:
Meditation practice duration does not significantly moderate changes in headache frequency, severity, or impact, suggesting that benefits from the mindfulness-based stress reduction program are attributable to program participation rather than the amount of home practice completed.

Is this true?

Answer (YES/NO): YES